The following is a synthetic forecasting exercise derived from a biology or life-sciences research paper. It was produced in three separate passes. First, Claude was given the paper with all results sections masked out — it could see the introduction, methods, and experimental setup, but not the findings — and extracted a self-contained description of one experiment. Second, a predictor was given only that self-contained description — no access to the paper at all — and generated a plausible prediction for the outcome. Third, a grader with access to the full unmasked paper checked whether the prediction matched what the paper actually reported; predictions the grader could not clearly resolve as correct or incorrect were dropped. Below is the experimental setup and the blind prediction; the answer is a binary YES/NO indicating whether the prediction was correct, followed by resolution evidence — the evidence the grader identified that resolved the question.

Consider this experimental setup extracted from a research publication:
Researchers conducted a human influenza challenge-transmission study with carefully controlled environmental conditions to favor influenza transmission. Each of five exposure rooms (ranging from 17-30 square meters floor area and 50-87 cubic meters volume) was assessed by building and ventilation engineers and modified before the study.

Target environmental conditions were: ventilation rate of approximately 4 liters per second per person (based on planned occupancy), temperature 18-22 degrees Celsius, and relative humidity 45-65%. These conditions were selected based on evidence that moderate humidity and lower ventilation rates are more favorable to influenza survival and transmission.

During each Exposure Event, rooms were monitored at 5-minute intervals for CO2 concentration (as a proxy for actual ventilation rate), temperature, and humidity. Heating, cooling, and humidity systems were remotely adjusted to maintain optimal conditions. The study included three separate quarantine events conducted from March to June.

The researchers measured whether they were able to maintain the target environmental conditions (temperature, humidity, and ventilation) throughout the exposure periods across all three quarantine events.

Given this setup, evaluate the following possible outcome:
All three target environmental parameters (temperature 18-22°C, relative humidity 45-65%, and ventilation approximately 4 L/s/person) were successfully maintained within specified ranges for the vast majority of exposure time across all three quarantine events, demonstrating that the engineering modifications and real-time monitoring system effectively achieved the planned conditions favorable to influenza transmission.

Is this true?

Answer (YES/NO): NO